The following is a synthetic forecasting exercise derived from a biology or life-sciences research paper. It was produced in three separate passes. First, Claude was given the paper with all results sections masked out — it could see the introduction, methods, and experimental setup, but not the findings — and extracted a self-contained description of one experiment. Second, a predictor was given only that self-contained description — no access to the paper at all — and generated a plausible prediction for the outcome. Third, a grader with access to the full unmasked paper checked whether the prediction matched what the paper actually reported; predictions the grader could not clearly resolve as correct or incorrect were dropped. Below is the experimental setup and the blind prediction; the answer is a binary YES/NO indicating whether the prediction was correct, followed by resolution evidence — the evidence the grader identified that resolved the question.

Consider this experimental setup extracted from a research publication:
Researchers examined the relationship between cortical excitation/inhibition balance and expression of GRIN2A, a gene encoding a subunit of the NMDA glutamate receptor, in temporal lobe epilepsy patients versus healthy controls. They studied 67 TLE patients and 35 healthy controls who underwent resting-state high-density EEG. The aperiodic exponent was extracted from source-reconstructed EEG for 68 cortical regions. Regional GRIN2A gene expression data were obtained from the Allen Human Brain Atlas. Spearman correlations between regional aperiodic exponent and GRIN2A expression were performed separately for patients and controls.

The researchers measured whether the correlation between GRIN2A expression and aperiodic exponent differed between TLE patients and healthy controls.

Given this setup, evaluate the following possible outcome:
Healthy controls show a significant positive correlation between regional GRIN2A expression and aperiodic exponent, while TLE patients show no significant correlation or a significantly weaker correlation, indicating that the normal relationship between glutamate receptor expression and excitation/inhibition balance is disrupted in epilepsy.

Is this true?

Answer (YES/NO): NO